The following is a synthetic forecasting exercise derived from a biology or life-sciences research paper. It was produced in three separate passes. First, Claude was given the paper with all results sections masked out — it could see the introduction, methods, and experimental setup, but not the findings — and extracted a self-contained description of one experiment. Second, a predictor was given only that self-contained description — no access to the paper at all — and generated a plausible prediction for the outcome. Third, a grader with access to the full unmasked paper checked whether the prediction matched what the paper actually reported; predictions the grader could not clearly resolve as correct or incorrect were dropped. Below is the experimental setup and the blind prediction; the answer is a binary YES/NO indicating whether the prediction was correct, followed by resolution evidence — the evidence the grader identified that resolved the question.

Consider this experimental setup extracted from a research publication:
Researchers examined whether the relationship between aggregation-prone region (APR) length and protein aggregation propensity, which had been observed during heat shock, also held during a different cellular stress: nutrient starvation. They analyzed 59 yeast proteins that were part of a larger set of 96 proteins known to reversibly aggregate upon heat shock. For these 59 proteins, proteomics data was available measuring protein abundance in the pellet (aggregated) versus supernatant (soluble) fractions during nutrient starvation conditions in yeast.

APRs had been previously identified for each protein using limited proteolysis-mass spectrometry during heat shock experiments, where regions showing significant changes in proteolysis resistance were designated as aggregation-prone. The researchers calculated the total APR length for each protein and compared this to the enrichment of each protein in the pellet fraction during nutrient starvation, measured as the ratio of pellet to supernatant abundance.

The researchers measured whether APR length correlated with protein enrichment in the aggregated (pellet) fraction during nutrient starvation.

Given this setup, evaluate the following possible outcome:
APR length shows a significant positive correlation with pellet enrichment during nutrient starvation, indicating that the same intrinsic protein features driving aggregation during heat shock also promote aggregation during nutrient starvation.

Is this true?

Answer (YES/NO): YES